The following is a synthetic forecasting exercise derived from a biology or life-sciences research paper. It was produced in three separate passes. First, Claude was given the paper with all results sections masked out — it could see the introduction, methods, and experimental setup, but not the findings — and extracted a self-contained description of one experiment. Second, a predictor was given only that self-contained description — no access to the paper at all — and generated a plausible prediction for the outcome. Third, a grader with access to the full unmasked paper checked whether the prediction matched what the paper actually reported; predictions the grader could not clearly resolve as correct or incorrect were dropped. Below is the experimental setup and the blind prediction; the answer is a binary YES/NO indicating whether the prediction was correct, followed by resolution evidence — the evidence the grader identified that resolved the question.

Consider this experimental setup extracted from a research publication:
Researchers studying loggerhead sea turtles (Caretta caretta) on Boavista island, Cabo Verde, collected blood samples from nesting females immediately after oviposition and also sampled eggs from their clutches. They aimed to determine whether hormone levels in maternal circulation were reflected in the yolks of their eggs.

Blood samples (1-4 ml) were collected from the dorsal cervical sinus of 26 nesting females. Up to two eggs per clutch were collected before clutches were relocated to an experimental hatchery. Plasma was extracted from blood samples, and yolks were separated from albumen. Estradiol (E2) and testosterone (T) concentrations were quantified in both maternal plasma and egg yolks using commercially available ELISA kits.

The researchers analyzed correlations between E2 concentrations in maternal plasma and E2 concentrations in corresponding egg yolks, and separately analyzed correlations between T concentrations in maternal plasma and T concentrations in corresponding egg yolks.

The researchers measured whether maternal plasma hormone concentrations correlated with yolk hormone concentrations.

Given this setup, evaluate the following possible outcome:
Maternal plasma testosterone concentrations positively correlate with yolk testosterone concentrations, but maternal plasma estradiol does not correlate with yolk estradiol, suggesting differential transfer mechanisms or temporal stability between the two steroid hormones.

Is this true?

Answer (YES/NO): NO